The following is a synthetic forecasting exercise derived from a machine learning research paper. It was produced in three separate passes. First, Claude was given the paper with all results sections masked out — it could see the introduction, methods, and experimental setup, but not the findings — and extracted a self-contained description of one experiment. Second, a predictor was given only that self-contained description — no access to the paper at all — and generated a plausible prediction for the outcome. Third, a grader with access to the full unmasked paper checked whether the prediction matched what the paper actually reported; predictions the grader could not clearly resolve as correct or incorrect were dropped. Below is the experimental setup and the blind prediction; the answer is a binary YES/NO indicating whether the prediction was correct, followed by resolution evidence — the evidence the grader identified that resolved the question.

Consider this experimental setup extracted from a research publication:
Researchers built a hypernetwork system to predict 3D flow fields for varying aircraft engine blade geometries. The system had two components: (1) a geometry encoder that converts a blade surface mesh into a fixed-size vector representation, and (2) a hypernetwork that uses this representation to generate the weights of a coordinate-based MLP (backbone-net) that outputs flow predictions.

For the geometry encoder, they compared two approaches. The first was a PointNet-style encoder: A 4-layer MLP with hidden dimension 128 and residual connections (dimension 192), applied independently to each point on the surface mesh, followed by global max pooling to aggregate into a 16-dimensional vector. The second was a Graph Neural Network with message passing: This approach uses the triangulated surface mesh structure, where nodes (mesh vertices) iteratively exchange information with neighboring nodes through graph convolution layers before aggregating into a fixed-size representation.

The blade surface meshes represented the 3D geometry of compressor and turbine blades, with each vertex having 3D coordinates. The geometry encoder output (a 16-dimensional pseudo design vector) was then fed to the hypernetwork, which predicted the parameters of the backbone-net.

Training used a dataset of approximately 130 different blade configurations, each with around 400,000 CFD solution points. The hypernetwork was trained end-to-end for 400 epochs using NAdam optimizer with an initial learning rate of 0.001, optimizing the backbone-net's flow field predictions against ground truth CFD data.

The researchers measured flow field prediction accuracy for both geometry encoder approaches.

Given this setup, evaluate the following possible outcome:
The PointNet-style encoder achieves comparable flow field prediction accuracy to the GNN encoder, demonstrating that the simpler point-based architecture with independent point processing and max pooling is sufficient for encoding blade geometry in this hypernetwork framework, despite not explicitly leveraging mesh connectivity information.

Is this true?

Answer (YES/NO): YES